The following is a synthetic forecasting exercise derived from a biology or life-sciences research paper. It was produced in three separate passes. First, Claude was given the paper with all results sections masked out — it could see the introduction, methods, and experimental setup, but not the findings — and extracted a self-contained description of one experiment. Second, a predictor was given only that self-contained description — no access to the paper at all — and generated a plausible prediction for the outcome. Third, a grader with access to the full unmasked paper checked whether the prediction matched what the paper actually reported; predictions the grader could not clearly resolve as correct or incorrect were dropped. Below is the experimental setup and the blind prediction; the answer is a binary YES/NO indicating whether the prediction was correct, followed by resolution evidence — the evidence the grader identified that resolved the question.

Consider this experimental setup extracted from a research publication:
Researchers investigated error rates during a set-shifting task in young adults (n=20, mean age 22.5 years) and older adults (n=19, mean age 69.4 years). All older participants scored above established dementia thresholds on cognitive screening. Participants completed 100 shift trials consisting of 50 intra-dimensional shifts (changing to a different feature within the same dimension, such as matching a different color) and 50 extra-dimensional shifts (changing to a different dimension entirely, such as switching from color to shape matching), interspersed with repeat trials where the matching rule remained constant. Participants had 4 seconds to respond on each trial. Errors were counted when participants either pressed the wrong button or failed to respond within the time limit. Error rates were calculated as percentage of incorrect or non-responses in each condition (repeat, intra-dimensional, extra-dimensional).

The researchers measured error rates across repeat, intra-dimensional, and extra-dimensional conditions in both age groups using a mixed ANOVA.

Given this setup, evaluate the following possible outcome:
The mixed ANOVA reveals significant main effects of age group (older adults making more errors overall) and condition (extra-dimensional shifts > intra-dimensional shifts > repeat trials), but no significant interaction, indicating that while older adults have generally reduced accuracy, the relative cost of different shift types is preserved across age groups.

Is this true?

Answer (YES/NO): NO